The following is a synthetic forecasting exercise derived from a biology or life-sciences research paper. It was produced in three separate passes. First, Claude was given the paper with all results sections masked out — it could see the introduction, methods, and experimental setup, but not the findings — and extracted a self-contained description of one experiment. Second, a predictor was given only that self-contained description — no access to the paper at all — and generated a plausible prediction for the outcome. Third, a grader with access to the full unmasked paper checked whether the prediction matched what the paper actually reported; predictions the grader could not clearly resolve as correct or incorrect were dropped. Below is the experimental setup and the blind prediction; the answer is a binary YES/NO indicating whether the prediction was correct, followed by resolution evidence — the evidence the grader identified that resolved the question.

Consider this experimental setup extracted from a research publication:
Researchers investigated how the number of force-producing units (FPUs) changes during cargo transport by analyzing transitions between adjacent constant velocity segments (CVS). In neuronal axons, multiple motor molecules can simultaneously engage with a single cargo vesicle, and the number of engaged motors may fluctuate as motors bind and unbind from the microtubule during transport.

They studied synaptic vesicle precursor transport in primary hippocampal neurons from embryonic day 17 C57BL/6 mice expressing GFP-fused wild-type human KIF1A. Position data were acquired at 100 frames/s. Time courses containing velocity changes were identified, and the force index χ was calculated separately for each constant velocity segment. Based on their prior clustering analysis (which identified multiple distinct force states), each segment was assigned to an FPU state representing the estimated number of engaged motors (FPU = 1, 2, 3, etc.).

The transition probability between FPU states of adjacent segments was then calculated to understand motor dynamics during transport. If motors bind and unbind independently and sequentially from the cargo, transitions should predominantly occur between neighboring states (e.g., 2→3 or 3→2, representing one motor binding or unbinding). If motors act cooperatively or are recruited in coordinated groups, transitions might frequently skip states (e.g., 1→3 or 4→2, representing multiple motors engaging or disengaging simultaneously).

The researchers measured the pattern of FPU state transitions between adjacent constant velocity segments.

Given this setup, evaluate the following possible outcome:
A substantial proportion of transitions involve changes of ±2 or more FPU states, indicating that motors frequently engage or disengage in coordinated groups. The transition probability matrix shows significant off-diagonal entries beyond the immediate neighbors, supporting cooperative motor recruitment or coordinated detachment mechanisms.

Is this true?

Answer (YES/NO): NO